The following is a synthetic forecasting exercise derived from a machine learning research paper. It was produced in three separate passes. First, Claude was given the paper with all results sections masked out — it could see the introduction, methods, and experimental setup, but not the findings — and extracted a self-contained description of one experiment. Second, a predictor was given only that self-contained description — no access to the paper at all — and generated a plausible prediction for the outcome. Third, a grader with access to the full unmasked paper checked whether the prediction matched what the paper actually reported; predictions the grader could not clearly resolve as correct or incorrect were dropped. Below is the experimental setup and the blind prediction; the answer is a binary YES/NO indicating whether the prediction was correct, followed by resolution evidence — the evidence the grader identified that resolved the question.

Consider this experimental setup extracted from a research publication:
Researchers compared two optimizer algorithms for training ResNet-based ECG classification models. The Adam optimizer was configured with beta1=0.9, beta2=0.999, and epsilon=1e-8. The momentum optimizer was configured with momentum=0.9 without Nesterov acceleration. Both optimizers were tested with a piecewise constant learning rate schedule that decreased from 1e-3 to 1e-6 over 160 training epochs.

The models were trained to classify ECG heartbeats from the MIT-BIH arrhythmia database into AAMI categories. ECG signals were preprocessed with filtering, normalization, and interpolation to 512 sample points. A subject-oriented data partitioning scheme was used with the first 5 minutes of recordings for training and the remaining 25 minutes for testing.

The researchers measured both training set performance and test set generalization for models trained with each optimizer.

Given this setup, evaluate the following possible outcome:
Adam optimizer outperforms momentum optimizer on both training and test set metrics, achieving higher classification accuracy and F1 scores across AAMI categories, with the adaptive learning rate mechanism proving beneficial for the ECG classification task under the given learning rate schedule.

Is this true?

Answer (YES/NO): NO